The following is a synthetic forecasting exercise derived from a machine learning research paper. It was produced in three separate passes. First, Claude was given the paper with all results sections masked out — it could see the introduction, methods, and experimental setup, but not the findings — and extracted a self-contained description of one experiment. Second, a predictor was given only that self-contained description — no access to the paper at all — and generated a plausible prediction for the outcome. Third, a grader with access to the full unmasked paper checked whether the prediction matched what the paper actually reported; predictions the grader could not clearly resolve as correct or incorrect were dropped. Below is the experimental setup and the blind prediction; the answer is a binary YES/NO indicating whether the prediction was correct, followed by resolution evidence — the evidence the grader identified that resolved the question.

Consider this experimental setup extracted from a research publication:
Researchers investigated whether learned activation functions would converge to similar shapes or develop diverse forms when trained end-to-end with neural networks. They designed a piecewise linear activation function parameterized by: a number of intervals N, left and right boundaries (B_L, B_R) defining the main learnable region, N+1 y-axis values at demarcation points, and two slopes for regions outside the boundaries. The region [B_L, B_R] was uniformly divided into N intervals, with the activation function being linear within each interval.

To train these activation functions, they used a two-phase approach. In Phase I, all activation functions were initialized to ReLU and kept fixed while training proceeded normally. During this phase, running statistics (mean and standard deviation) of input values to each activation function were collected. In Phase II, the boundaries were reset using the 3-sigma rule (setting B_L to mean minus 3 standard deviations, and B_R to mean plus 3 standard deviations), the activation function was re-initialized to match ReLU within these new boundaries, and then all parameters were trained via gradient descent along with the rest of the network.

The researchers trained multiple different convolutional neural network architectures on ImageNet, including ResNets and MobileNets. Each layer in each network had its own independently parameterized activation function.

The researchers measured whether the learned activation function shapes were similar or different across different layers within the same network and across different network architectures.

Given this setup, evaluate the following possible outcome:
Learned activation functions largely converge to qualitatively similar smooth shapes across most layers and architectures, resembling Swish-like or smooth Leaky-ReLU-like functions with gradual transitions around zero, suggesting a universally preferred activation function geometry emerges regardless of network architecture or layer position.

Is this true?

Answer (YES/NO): NO